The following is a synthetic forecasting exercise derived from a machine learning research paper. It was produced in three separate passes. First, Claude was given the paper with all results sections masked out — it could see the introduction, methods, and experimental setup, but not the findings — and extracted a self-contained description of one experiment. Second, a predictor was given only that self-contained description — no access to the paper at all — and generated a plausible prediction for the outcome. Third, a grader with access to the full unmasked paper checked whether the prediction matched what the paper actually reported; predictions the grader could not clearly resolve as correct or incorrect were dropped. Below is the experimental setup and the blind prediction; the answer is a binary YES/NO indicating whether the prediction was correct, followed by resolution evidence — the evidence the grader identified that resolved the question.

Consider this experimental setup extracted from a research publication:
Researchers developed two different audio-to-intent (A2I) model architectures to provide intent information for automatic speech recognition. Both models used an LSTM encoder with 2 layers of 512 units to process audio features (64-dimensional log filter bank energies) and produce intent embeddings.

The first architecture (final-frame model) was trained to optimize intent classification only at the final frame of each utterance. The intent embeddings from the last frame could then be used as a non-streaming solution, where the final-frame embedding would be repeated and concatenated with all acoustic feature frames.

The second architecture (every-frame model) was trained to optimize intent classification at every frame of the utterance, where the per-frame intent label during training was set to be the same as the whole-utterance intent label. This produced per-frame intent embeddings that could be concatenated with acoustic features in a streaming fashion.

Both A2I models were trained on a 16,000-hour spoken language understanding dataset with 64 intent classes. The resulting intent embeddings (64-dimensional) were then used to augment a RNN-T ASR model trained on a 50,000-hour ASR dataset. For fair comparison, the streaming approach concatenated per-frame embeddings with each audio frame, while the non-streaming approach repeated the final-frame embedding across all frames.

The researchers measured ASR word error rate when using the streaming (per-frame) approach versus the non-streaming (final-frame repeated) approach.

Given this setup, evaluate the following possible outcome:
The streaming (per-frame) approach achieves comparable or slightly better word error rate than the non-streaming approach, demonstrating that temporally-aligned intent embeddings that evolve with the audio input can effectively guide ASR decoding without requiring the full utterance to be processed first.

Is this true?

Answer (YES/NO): NO